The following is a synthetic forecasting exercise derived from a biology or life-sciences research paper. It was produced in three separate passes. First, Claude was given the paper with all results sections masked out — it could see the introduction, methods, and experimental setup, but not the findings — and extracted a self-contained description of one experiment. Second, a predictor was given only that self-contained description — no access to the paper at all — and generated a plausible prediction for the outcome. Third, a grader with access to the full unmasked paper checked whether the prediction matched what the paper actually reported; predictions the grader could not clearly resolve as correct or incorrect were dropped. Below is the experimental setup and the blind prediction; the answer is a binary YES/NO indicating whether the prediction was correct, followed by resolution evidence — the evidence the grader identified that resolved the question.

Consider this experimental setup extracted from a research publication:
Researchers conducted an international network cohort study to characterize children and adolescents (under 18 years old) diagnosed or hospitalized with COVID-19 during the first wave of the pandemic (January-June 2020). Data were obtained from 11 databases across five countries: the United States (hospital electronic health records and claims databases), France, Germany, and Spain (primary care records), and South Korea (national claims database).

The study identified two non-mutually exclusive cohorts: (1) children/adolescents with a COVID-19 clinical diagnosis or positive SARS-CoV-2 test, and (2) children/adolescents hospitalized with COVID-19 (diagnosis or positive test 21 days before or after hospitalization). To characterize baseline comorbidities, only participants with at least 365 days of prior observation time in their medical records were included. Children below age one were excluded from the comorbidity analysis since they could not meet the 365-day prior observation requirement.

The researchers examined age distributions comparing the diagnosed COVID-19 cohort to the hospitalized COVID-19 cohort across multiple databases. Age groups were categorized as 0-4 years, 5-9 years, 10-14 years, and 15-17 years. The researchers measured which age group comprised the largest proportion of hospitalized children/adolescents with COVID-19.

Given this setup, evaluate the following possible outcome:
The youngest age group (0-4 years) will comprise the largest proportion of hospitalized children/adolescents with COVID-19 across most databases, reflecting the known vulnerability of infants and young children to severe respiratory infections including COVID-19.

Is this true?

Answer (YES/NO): YES